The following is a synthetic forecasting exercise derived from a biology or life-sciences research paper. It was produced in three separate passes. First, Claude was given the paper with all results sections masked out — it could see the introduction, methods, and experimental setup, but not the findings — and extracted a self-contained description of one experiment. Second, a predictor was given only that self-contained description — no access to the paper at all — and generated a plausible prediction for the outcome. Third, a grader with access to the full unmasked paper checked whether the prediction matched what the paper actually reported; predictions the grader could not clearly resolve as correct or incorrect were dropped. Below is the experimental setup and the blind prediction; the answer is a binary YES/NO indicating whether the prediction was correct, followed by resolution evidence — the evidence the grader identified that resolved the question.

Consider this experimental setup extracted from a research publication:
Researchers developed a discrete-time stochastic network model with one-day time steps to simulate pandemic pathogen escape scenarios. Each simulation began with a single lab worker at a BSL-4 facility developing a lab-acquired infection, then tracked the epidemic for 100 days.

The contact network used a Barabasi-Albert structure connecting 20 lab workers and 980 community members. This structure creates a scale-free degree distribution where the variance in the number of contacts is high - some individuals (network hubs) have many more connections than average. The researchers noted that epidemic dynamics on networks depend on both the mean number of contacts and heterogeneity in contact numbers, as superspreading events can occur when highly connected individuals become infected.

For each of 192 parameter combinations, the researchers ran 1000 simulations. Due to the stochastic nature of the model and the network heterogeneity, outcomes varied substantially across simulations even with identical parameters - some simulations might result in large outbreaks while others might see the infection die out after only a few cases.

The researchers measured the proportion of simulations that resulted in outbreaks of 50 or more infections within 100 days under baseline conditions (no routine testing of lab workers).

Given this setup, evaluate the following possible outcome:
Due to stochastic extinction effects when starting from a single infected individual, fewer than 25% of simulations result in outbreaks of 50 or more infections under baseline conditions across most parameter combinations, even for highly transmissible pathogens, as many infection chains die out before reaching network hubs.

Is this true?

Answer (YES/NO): NO